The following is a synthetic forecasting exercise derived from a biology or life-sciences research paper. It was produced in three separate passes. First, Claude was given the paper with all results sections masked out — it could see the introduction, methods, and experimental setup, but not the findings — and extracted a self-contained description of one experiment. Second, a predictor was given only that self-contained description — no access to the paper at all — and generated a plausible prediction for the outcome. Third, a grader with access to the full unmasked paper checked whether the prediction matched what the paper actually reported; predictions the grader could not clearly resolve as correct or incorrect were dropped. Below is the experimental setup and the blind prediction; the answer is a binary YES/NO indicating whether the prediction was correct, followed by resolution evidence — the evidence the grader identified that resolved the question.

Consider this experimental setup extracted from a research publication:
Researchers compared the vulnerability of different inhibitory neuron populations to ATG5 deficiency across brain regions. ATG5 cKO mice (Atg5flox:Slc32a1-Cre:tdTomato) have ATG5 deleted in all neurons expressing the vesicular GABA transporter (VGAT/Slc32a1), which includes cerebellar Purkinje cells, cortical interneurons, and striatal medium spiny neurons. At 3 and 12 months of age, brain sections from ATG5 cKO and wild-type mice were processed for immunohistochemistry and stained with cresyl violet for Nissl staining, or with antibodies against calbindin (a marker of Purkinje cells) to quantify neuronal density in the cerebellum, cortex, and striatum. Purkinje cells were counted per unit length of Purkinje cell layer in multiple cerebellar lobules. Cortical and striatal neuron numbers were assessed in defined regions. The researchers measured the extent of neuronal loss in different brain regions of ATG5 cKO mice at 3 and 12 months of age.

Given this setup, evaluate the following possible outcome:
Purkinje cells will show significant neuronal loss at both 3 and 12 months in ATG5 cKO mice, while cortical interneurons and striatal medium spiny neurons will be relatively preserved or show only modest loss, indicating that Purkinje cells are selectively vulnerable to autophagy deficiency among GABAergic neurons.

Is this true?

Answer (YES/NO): YES